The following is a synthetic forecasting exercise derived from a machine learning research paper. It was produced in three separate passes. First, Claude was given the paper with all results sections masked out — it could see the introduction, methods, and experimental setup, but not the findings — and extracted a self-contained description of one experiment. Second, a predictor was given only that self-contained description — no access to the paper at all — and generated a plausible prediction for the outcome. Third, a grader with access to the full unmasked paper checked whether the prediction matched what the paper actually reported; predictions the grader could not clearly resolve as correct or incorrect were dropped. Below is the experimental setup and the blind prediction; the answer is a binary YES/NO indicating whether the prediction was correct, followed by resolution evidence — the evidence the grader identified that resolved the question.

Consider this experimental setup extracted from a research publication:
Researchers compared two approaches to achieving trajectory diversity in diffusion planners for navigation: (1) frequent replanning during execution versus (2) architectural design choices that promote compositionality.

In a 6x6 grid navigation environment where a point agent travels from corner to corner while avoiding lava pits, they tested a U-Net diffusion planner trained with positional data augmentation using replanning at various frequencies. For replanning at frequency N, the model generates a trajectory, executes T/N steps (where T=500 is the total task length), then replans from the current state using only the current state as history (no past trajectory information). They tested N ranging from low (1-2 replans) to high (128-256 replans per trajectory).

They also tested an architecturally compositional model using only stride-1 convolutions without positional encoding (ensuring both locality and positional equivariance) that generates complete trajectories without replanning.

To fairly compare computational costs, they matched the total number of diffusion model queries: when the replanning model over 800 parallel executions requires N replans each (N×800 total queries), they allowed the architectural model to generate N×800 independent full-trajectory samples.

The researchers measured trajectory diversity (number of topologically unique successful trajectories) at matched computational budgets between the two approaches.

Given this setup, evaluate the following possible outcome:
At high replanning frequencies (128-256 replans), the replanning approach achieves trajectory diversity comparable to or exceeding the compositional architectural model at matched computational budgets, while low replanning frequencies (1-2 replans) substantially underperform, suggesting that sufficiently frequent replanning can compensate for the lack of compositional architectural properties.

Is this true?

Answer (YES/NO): NO